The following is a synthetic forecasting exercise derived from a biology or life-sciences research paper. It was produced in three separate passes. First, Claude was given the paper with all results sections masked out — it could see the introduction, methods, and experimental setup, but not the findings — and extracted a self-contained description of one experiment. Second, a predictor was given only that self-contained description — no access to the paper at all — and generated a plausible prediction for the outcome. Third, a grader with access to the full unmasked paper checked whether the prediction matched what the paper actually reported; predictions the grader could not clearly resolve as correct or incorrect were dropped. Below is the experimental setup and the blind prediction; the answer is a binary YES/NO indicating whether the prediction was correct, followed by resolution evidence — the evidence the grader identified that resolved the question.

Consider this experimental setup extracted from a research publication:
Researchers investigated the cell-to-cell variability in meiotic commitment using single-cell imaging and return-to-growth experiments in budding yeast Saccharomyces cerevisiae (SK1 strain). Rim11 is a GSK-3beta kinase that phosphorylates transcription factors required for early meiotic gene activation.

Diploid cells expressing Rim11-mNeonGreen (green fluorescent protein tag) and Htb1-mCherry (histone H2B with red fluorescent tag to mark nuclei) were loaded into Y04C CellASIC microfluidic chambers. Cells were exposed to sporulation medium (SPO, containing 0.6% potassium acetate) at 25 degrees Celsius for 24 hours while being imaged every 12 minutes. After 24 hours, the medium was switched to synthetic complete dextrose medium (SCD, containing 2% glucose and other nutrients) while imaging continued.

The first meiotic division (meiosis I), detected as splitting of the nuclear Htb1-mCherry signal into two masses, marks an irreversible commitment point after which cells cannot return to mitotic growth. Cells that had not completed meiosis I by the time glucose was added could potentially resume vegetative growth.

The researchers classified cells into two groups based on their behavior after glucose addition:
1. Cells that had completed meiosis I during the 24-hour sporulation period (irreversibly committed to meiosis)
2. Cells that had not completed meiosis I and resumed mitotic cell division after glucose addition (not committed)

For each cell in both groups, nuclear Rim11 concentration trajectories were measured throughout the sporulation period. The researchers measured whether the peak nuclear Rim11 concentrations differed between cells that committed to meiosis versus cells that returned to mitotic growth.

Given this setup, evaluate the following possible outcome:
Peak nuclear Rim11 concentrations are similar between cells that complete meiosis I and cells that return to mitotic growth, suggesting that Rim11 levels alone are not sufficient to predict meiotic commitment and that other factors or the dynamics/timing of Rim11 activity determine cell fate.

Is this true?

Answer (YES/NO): NO